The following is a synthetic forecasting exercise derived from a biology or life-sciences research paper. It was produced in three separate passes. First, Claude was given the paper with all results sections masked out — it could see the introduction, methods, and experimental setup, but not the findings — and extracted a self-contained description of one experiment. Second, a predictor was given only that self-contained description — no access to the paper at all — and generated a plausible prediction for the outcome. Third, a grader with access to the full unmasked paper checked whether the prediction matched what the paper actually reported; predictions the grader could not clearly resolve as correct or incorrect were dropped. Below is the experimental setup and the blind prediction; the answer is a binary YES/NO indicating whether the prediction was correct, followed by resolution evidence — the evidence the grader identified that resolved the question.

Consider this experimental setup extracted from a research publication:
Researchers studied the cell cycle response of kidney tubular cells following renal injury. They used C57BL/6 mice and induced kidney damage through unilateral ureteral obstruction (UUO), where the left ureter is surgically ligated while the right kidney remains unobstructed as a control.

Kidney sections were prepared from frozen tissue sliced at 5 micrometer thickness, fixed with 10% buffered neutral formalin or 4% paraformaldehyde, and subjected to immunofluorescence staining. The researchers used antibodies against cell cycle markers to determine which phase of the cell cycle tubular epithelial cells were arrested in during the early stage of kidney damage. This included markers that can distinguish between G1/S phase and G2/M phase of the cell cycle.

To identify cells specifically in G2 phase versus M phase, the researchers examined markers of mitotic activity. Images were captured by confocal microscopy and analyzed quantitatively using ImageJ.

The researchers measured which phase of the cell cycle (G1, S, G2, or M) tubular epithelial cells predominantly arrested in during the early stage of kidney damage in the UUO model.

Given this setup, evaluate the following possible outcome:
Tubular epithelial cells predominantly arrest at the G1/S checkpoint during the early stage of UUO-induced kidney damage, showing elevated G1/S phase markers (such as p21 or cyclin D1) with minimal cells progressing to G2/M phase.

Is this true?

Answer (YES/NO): NO